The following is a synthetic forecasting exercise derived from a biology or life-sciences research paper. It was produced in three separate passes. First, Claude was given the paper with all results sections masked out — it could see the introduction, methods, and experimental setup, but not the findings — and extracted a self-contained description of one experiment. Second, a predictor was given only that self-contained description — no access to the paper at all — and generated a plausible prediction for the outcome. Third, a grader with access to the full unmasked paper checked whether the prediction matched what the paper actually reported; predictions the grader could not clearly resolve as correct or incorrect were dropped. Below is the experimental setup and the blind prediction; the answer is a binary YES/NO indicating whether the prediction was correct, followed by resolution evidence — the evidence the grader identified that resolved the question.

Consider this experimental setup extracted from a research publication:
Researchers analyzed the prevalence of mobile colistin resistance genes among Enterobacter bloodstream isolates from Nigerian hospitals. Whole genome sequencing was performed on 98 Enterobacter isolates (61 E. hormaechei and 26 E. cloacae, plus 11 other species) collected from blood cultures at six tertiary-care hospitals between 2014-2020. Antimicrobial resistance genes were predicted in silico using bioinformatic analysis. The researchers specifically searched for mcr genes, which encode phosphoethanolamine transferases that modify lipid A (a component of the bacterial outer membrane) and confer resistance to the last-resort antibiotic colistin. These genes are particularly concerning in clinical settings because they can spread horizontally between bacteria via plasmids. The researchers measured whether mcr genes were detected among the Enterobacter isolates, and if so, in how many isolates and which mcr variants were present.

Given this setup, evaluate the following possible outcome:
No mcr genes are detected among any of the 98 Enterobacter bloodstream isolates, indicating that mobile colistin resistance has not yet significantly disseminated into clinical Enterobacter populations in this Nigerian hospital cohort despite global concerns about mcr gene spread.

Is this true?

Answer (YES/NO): NO